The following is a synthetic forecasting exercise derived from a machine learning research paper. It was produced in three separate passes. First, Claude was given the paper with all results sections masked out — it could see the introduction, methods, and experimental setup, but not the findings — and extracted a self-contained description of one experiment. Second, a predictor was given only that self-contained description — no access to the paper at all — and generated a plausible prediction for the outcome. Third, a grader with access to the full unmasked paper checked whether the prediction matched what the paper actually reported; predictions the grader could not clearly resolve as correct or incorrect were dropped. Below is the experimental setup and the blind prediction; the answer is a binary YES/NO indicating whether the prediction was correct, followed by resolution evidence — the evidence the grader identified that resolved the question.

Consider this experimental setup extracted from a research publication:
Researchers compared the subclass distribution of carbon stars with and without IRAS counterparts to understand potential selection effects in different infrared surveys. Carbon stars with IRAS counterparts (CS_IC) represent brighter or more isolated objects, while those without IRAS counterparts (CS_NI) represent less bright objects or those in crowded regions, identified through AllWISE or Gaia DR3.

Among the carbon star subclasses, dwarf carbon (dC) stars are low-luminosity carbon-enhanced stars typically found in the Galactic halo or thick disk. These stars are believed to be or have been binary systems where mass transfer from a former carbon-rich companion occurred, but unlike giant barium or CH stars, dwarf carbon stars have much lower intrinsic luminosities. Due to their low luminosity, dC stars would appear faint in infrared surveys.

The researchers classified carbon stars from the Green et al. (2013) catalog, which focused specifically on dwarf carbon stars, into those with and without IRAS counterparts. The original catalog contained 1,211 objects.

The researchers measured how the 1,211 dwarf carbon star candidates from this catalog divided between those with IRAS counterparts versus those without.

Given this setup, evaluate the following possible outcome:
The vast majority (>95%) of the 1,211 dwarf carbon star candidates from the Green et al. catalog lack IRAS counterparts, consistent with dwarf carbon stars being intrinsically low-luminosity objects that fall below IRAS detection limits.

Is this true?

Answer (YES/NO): YES